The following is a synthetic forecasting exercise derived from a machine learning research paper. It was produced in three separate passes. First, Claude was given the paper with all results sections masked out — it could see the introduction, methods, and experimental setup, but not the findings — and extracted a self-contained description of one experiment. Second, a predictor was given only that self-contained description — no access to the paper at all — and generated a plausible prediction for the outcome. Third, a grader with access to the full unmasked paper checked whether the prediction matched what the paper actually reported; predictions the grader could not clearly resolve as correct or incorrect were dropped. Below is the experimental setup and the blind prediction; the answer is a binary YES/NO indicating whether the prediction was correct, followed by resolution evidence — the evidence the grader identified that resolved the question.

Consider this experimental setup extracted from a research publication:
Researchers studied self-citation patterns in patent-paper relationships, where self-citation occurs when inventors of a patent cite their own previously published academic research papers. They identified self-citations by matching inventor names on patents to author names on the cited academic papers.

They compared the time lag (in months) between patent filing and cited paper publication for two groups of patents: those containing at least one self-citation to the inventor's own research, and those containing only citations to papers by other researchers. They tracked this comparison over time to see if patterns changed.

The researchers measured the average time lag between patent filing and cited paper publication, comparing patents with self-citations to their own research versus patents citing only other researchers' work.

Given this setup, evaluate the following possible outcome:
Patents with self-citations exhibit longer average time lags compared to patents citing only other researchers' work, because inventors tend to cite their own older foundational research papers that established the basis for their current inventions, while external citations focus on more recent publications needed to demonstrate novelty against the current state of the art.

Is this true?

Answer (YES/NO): NO